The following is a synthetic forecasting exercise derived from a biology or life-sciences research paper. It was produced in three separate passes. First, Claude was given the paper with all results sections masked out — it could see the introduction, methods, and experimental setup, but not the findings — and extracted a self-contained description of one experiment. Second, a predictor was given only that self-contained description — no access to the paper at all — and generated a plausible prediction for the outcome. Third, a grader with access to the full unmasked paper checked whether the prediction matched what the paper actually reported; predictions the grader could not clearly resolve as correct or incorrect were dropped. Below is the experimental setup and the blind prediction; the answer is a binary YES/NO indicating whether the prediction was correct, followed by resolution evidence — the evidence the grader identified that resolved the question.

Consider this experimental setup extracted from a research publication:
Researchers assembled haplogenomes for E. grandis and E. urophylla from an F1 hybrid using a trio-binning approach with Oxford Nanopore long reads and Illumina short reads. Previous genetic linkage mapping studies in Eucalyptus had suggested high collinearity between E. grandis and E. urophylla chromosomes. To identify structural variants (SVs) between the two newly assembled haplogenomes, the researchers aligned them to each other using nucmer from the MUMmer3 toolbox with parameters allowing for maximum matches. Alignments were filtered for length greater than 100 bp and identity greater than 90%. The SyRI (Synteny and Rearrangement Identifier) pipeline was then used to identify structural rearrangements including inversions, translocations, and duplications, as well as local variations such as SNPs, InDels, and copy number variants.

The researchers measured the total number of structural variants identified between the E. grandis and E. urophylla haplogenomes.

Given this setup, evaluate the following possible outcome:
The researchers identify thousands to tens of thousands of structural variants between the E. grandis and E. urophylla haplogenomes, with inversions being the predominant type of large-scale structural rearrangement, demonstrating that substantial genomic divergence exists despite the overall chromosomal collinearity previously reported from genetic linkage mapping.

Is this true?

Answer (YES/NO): NO